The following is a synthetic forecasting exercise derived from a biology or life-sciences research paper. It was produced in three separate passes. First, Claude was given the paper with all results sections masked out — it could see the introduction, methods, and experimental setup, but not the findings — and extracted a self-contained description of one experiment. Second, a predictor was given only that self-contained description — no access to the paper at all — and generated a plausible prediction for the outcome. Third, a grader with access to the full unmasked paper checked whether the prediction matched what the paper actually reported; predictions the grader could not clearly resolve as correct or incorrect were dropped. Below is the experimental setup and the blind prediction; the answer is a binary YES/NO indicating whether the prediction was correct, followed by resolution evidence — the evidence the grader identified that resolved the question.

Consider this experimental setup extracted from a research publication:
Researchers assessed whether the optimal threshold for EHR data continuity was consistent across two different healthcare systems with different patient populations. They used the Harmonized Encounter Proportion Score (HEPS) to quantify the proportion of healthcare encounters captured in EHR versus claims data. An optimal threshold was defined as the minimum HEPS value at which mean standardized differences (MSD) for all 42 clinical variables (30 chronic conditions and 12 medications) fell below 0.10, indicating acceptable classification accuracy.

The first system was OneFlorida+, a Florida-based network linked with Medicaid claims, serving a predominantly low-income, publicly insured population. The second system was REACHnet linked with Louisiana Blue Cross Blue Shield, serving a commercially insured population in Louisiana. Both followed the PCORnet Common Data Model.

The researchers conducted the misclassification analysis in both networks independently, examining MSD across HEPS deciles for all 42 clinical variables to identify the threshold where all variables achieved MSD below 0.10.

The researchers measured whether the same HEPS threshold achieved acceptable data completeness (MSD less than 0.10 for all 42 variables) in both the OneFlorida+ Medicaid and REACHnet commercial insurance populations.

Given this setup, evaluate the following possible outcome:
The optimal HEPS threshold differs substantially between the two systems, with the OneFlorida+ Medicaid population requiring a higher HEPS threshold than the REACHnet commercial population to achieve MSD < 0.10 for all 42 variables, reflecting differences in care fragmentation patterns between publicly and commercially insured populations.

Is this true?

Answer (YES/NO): NO